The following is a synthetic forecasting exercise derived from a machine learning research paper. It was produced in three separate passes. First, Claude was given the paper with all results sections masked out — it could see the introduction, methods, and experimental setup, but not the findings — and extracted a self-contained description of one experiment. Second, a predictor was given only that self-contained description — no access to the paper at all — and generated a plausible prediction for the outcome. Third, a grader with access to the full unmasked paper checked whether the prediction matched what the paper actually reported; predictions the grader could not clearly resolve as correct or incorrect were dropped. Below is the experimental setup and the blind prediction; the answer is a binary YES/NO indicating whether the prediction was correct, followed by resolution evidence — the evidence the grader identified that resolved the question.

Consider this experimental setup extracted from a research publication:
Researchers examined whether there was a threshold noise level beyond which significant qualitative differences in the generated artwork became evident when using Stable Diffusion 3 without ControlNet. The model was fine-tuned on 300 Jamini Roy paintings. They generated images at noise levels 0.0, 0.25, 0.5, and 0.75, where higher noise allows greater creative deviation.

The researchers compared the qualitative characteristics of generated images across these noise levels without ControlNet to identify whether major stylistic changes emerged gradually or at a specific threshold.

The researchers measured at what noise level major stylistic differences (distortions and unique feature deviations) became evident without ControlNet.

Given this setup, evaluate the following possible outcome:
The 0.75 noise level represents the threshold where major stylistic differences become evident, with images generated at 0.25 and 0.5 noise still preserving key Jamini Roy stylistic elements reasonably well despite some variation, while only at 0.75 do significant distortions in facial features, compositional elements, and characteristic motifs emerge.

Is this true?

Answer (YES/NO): NO